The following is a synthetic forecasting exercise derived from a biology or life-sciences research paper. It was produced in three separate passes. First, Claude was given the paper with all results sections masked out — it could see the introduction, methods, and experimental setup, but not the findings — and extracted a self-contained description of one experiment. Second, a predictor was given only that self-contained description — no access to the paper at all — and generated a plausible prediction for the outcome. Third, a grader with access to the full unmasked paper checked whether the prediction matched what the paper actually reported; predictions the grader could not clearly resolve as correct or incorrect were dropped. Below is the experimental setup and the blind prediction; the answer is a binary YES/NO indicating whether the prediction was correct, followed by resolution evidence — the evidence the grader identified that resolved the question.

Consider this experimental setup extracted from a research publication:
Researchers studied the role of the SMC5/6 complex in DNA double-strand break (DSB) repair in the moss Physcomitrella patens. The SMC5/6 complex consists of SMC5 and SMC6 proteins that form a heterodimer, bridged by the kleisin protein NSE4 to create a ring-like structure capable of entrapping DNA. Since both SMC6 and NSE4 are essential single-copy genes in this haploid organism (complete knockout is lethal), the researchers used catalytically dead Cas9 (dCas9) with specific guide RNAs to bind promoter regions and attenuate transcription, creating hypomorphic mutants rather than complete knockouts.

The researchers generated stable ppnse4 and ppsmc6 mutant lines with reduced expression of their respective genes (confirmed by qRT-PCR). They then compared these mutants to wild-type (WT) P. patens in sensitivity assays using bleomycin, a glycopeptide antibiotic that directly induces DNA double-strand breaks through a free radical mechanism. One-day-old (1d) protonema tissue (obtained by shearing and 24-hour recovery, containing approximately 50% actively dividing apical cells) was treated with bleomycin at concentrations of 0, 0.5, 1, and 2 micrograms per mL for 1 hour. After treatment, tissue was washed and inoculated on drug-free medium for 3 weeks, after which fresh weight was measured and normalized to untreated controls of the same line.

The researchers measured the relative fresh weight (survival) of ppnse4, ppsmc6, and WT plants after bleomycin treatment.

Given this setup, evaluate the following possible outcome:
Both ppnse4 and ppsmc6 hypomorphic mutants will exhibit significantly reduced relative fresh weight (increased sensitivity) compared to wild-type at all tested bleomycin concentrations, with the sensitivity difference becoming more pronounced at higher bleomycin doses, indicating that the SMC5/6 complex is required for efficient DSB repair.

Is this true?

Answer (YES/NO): NO